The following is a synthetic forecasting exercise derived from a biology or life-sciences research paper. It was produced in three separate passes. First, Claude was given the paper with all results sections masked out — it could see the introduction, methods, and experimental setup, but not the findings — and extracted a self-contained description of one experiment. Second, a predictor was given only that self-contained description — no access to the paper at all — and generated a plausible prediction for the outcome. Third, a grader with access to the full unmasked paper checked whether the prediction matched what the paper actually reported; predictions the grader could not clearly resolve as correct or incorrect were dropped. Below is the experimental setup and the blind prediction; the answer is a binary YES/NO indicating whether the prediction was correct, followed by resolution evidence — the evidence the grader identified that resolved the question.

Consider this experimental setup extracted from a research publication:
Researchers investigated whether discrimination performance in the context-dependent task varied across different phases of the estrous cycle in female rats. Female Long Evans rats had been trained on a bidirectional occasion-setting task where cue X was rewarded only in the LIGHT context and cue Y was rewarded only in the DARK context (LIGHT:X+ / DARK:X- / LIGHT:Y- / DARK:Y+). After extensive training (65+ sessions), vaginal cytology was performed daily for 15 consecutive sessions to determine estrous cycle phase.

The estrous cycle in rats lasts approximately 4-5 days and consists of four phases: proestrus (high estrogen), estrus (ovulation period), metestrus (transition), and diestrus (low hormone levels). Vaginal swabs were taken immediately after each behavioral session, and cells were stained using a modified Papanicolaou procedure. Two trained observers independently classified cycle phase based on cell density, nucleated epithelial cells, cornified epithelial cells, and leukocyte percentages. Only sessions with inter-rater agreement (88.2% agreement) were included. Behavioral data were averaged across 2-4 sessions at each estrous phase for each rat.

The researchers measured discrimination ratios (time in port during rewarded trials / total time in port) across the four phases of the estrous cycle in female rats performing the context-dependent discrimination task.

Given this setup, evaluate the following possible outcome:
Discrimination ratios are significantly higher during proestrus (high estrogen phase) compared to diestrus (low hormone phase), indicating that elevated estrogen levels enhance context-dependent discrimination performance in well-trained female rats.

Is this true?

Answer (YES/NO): NO